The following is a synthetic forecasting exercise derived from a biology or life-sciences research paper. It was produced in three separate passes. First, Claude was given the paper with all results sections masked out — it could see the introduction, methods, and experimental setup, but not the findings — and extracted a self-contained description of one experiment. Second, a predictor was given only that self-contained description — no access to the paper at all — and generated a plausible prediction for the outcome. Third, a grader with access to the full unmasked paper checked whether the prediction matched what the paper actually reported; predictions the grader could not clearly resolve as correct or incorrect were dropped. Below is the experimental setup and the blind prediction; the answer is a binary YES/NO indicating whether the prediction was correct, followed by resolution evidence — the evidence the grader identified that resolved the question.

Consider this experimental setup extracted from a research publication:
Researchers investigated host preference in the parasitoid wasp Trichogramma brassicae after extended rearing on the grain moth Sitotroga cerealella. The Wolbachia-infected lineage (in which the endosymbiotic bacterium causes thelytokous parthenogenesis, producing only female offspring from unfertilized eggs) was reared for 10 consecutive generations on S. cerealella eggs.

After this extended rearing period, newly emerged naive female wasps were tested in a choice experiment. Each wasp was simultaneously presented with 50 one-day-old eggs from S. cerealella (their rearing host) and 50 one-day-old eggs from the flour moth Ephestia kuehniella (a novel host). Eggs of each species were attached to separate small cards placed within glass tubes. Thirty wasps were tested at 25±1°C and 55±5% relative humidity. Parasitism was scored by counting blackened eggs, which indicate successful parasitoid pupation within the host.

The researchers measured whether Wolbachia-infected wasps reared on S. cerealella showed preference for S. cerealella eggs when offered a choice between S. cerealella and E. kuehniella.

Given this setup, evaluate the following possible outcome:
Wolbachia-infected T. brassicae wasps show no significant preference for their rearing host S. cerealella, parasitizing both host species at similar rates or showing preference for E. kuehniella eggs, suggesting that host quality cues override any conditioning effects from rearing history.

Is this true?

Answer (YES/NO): YES